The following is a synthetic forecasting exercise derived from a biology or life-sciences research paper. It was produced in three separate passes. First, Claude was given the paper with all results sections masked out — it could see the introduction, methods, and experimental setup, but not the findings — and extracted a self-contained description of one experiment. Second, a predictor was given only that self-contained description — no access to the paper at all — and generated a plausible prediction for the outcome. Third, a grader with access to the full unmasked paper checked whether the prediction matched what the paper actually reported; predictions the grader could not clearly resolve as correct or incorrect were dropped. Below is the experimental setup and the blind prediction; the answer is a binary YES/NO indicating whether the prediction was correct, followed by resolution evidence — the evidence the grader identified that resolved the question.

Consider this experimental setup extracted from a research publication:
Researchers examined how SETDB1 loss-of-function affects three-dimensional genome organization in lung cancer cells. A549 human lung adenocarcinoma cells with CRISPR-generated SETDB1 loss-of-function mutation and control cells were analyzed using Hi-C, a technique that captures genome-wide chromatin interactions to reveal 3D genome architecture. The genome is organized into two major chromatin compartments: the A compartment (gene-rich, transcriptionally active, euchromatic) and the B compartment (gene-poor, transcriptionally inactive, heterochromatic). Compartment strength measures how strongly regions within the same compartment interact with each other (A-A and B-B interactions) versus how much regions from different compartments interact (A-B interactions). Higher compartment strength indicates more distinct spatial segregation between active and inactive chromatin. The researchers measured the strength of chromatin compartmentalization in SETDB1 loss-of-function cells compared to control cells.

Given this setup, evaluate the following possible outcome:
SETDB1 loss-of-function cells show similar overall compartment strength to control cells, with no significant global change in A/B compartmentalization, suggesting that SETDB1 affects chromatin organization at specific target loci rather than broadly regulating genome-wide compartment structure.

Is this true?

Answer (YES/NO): NO